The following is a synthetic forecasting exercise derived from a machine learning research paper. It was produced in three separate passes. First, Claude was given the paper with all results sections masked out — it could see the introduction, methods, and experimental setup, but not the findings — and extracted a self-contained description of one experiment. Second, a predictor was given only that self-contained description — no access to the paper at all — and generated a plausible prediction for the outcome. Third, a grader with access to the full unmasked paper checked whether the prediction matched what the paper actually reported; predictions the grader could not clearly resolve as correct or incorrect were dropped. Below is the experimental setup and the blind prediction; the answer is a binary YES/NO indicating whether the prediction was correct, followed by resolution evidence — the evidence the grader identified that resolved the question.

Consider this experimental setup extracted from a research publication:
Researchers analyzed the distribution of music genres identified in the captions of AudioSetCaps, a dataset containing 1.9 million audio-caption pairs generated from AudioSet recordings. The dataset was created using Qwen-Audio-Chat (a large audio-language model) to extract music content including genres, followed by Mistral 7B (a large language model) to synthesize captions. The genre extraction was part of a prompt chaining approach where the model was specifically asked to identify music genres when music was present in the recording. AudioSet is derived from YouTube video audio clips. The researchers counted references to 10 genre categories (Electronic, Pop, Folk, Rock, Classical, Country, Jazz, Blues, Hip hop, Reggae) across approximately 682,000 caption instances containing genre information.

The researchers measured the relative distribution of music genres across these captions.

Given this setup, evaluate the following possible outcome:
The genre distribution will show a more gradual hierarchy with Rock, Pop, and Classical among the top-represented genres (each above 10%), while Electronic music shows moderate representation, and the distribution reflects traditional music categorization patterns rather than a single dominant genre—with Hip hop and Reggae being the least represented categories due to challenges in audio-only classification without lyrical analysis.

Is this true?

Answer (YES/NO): NO